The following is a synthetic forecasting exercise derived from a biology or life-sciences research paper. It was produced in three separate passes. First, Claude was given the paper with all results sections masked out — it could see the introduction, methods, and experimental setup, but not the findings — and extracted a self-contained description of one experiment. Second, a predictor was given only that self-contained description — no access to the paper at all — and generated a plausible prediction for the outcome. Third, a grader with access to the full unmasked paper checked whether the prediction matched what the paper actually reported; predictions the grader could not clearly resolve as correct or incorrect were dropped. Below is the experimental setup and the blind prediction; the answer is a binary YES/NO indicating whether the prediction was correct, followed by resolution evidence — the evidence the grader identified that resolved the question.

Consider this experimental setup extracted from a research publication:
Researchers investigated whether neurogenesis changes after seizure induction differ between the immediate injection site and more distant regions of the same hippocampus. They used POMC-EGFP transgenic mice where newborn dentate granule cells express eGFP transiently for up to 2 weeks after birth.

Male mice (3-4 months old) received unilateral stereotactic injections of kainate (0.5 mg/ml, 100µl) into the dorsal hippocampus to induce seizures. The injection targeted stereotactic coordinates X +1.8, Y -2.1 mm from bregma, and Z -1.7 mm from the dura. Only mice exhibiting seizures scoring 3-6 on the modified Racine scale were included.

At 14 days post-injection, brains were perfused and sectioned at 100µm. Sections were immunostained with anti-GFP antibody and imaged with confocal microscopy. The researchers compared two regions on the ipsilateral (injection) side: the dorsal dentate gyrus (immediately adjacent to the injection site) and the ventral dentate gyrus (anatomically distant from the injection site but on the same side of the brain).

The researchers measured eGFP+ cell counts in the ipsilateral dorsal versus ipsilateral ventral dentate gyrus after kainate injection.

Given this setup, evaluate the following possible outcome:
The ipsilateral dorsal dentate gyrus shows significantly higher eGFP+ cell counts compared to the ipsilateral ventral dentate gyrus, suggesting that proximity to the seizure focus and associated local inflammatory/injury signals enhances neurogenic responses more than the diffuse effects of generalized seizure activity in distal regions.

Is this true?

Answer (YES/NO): NO